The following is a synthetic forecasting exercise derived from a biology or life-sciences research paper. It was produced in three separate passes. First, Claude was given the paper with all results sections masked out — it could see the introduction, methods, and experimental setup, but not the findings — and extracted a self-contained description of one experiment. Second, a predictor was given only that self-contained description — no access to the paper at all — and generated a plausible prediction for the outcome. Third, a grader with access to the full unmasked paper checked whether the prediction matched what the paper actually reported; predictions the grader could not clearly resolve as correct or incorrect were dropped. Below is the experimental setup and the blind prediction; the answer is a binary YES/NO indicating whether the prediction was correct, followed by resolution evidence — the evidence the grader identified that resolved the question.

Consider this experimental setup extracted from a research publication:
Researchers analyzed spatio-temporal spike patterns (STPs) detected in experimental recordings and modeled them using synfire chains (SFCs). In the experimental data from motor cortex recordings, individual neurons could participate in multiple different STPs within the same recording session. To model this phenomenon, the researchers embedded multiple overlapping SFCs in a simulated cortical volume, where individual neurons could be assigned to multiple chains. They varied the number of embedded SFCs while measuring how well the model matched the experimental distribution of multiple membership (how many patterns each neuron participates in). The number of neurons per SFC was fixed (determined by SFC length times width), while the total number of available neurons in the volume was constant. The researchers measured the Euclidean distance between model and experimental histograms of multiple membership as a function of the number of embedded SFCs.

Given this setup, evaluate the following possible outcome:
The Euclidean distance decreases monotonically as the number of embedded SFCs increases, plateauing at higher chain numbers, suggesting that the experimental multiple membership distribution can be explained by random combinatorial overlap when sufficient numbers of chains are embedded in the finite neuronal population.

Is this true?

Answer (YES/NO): NO